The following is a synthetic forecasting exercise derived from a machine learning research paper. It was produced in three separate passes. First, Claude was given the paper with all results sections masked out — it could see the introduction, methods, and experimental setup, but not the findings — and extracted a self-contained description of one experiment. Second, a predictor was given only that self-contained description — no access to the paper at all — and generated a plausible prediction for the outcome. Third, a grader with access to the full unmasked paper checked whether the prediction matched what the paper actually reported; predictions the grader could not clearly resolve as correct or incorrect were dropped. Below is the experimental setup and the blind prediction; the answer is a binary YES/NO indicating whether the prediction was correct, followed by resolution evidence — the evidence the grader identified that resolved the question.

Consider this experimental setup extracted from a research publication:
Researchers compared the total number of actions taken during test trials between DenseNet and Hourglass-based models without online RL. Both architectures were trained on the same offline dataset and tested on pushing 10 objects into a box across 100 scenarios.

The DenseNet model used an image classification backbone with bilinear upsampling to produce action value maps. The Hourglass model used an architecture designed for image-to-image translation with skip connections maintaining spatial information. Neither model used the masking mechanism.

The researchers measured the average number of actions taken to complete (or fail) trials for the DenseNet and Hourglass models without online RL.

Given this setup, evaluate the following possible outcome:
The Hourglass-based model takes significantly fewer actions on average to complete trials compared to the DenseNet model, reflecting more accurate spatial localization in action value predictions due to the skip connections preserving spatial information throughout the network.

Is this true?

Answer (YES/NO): NO